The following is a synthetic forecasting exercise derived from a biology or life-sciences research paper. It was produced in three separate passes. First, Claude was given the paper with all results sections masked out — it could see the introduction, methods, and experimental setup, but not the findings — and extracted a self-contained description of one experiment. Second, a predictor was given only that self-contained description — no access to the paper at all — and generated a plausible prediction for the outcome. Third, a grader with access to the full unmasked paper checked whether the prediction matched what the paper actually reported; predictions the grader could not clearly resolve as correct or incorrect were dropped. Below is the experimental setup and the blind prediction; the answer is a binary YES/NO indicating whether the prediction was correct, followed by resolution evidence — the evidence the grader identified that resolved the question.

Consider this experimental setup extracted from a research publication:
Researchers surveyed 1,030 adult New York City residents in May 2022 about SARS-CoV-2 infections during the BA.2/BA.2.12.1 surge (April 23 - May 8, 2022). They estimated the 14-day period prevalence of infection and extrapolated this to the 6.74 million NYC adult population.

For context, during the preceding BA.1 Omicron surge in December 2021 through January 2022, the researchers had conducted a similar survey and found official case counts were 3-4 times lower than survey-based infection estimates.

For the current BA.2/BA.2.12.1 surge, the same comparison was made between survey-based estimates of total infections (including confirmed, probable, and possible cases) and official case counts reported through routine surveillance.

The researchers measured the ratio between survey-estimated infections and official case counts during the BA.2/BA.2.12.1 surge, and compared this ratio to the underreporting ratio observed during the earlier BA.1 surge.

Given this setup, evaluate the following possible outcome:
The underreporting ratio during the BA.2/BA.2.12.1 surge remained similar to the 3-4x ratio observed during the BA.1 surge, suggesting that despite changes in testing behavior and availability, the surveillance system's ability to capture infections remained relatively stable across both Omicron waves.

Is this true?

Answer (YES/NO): NO